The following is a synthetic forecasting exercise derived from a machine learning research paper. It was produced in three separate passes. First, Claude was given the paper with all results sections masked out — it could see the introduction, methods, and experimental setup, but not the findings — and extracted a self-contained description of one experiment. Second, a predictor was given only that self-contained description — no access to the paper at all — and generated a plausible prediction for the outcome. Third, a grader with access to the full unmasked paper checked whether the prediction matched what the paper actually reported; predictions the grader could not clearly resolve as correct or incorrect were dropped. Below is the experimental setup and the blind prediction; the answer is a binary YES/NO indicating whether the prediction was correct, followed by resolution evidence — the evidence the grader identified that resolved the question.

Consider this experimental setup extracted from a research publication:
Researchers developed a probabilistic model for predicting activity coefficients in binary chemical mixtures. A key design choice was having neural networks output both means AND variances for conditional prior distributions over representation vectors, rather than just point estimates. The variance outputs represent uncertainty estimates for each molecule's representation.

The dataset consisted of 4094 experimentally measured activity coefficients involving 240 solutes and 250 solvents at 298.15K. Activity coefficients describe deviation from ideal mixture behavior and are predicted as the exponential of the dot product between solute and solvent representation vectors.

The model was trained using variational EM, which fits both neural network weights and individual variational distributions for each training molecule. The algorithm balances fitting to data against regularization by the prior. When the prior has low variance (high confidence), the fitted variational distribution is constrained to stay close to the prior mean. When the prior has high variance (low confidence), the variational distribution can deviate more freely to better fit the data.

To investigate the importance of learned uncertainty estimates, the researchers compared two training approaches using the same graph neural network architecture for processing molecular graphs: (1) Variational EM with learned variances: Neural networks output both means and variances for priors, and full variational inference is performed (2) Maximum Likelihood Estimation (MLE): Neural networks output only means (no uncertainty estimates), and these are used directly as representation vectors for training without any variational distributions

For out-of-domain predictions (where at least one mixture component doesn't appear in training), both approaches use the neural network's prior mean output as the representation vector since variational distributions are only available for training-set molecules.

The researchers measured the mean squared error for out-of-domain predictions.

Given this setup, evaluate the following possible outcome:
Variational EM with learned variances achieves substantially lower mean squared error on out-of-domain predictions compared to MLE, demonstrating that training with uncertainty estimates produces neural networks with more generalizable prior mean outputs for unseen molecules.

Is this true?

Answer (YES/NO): NO